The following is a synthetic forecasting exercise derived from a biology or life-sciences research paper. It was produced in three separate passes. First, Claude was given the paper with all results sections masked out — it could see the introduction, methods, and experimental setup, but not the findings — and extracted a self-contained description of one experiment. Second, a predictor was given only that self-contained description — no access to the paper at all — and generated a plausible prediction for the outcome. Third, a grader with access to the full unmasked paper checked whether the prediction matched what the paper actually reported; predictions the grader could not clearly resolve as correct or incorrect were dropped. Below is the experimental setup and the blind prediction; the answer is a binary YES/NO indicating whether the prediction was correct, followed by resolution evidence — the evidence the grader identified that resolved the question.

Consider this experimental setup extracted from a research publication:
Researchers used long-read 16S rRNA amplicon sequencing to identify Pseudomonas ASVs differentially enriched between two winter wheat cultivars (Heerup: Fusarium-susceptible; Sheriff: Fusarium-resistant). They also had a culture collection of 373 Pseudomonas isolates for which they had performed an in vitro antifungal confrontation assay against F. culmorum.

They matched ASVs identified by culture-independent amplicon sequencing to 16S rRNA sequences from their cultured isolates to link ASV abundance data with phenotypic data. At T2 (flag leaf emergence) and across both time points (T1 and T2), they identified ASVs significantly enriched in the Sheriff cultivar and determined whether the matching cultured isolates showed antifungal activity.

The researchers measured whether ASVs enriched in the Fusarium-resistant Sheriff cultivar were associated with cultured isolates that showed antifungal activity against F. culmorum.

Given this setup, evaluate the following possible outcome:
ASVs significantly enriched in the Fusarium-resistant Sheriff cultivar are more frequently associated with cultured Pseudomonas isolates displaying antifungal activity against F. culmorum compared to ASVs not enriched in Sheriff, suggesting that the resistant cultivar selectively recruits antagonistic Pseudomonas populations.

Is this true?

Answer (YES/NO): YES